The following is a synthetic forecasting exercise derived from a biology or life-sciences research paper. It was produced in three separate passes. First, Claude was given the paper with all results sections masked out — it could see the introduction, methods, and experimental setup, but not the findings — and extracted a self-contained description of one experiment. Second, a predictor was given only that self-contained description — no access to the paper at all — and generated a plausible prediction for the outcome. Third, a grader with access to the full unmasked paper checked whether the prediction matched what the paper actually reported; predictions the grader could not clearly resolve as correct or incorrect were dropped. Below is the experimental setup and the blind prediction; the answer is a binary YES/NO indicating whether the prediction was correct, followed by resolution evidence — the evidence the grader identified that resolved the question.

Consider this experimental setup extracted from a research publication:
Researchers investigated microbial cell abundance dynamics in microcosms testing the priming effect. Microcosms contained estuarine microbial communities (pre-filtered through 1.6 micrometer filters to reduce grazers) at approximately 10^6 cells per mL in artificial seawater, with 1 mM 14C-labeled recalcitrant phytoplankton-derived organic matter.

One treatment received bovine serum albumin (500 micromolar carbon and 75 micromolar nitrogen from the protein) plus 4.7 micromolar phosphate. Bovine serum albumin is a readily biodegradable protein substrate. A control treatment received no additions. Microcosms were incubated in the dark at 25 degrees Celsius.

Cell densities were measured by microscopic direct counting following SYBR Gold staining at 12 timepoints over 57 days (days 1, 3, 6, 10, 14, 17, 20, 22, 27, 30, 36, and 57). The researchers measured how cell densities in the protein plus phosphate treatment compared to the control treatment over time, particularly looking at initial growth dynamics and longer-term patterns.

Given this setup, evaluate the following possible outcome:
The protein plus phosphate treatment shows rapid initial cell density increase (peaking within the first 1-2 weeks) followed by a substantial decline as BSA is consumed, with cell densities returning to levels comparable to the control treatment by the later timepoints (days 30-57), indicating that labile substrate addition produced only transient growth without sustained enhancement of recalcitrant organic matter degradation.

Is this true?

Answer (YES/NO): YES